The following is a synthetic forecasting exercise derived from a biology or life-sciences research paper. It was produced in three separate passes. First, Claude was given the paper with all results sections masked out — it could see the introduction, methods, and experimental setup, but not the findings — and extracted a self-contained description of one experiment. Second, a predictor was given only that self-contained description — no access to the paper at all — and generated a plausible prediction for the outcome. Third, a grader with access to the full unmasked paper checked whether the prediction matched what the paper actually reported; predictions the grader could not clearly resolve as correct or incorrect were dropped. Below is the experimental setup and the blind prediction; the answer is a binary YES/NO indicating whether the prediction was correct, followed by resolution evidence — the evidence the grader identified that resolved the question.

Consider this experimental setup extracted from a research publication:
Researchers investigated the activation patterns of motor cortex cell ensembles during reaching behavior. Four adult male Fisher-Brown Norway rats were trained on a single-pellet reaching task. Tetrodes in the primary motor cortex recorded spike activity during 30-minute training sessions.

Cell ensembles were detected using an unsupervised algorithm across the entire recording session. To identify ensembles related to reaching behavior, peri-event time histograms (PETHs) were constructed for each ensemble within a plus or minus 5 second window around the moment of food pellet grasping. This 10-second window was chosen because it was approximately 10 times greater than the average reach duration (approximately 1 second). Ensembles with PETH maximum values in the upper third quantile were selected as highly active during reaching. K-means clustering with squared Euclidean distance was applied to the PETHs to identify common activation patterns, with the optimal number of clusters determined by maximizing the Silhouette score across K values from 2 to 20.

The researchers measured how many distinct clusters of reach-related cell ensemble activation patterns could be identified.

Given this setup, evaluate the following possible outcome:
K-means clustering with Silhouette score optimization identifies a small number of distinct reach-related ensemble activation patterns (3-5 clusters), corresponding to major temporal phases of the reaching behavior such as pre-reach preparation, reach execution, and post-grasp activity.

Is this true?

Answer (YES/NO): YES